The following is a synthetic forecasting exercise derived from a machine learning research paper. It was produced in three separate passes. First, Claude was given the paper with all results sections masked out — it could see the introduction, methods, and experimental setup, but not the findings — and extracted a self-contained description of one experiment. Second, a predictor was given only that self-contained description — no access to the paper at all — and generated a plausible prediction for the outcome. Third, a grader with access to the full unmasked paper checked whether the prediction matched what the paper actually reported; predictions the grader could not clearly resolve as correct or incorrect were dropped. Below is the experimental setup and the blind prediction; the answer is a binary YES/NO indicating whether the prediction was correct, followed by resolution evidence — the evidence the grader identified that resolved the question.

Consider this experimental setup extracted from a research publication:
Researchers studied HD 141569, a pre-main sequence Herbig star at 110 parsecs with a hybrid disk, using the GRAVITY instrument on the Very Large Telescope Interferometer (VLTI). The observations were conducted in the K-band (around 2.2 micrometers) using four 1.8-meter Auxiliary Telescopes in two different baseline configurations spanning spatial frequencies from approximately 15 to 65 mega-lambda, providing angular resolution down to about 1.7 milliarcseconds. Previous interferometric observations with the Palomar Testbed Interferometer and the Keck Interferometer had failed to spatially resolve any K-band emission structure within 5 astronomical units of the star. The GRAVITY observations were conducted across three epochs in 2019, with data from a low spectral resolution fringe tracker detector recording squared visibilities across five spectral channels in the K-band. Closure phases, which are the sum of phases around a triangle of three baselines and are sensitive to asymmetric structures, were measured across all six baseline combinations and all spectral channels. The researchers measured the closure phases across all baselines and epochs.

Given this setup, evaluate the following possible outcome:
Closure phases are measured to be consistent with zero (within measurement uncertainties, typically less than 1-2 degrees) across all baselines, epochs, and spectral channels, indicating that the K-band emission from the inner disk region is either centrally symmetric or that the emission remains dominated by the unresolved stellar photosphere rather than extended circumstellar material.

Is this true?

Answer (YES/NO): YES